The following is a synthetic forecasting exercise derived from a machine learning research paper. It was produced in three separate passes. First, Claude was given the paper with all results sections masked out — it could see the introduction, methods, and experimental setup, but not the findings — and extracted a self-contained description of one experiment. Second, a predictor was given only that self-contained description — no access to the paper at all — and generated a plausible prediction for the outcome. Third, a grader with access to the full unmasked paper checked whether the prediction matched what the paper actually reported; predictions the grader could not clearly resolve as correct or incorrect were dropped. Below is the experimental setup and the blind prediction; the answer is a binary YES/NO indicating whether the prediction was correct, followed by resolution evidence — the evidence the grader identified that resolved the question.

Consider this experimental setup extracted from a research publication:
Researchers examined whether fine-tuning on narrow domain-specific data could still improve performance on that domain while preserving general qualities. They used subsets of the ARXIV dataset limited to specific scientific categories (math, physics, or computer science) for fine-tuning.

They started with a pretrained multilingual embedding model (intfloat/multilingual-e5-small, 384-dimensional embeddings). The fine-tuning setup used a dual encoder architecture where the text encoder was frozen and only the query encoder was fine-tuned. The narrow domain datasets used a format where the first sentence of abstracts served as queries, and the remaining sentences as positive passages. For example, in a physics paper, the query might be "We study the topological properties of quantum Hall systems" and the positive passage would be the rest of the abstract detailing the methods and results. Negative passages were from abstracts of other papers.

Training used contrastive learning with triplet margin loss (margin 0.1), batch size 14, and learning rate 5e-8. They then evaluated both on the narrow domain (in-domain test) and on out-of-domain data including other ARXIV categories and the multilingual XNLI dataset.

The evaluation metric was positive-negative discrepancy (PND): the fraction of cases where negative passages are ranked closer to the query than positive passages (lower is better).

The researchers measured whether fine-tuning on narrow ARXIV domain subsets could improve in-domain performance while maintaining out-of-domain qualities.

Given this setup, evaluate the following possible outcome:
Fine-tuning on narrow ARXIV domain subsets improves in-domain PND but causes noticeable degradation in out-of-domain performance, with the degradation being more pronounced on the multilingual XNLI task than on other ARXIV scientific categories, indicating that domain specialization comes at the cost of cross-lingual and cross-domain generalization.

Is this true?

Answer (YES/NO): NO